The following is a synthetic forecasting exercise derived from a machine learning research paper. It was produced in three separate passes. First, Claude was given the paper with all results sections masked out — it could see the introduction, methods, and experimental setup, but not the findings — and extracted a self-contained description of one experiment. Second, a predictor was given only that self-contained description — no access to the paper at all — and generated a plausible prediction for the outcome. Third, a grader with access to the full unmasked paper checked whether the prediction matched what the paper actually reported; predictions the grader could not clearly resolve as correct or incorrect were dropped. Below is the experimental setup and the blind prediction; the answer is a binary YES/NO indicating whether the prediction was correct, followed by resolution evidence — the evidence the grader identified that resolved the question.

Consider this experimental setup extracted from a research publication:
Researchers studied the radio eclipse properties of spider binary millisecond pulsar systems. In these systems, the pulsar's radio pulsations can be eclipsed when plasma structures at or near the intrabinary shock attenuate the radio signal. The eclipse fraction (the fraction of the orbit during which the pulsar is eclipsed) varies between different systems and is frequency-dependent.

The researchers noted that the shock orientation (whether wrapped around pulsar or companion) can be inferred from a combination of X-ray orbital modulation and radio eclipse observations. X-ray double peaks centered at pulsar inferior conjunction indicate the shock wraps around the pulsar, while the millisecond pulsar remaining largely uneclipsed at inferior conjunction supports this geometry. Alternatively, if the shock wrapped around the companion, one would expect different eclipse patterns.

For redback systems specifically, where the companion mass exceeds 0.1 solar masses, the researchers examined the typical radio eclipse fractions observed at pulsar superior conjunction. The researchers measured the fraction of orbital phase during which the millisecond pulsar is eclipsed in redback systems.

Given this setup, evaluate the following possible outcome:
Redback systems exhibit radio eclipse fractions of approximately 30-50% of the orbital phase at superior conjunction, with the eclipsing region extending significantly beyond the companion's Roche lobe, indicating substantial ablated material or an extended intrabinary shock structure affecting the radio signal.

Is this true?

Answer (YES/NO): NO